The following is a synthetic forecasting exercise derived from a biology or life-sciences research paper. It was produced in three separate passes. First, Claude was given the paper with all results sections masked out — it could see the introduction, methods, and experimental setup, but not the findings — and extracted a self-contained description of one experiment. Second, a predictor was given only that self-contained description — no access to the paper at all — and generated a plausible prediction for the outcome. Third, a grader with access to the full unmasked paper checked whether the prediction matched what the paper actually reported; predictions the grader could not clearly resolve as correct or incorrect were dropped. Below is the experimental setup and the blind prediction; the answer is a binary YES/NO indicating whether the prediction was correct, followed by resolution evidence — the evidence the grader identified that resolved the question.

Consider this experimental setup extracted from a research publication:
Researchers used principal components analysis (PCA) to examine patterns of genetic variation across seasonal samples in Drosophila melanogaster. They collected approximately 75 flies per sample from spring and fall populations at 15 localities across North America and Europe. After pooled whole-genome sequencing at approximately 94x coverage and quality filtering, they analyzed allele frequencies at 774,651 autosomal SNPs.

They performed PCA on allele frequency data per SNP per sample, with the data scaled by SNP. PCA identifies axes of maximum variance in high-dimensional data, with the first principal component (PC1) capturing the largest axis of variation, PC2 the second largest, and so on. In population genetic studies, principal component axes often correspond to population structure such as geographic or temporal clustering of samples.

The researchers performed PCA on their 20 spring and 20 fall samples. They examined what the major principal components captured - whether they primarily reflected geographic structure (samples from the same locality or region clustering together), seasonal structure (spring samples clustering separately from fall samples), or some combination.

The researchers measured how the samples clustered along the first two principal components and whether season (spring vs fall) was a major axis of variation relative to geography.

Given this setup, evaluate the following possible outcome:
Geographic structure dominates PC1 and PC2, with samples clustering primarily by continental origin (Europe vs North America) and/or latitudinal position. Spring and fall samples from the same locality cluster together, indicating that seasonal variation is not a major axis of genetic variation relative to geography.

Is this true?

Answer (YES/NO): YES